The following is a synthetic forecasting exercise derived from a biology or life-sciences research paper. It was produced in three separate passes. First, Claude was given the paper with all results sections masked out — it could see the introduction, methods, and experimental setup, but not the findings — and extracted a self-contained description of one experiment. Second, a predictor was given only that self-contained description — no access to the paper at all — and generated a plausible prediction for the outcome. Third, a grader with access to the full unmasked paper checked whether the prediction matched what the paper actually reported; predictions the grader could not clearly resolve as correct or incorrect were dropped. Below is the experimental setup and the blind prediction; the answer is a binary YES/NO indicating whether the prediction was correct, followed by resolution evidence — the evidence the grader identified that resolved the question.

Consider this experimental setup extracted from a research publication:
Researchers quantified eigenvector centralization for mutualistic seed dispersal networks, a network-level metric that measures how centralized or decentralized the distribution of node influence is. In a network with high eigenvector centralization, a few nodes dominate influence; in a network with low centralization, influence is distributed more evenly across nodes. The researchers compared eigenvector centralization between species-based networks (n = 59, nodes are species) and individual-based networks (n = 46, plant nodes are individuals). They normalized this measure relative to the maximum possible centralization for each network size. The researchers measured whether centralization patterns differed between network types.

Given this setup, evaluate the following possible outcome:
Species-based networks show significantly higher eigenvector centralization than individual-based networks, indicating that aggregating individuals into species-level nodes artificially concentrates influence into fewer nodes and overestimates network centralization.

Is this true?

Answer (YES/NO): NO